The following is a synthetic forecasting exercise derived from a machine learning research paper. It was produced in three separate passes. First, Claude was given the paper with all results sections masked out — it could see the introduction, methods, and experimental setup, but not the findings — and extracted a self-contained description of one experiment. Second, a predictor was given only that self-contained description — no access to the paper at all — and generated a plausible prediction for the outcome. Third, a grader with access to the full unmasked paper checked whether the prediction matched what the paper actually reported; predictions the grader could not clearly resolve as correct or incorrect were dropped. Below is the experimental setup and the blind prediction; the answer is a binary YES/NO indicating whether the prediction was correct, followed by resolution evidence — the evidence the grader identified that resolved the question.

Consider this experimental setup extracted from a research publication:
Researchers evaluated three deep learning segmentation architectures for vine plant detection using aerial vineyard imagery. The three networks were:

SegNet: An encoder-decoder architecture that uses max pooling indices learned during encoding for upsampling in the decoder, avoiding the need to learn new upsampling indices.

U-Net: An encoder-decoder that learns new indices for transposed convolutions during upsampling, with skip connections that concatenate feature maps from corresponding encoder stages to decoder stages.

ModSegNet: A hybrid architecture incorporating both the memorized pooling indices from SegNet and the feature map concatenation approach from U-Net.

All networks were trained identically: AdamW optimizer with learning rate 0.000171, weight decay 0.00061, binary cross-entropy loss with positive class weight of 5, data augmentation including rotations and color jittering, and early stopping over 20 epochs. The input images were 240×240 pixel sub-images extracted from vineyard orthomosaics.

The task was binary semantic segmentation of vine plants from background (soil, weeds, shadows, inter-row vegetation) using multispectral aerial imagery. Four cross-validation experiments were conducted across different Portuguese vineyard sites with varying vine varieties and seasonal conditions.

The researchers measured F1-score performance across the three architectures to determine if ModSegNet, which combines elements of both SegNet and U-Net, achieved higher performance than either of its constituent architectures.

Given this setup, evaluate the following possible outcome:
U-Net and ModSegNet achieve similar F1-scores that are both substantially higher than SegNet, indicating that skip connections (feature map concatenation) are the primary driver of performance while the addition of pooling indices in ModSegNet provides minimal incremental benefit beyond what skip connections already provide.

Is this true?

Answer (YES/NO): NO